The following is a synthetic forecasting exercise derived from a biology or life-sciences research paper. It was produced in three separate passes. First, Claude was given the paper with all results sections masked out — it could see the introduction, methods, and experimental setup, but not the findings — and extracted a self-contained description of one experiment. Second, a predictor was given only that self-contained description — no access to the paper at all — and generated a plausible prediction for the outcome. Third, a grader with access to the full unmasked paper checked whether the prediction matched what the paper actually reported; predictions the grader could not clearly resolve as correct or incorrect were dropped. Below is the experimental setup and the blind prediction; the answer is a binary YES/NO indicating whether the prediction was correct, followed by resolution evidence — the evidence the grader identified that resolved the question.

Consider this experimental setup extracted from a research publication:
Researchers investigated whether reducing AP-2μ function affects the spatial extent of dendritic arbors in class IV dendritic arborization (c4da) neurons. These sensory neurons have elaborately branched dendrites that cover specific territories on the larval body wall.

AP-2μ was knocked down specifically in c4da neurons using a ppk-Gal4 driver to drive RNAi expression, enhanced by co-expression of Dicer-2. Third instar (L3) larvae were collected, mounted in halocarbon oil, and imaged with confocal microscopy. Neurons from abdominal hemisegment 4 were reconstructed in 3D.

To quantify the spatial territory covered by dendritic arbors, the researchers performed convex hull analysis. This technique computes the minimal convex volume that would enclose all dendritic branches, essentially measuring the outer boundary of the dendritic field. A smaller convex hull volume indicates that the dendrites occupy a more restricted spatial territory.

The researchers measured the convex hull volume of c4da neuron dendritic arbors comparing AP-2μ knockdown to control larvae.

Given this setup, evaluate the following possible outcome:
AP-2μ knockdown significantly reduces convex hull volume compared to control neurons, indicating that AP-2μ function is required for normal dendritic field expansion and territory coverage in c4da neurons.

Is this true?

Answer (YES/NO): NO